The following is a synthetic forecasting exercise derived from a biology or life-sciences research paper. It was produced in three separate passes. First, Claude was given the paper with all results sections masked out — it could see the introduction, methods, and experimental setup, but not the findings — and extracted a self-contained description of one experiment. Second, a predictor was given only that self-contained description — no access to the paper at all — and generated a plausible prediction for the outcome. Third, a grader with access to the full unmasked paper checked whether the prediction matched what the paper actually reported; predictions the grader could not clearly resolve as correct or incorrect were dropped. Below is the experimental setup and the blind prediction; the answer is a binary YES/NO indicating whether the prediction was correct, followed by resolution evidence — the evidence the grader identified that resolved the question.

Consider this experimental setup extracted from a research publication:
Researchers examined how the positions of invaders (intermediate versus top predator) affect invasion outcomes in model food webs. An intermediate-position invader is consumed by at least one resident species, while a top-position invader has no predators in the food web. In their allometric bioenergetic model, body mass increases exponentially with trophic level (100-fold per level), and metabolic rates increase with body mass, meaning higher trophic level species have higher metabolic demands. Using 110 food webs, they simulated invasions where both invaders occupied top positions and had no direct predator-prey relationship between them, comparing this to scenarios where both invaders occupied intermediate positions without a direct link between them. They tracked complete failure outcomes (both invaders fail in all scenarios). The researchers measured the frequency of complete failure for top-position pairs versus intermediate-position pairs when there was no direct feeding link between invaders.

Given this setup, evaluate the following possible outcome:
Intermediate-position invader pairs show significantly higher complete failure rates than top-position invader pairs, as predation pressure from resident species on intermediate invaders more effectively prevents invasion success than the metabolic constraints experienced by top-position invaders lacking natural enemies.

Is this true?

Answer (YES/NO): NO